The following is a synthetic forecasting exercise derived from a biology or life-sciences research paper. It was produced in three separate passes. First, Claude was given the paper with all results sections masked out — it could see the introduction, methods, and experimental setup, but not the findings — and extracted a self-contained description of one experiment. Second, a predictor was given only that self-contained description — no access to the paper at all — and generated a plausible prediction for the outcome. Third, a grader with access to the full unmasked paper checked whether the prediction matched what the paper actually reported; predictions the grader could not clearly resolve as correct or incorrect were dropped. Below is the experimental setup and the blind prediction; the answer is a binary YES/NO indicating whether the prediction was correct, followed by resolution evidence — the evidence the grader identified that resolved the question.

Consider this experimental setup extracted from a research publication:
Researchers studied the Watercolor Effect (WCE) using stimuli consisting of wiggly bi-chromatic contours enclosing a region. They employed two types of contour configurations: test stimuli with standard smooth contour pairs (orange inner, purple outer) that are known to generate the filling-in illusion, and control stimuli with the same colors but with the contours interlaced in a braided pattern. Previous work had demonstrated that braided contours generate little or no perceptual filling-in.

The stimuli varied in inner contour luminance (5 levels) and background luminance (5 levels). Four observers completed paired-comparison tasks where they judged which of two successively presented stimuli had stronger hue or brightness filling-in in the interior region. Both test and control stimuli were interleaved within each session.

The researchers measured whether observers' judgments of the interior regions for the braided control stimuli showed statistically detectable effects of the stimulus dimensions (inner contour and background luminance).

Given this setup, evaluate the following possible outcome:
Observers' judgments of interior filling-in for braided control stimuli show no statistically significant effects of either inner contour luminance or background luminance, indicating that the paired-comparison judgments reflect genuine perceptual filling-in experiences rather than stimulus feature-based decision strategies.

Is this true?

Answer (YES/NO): YES